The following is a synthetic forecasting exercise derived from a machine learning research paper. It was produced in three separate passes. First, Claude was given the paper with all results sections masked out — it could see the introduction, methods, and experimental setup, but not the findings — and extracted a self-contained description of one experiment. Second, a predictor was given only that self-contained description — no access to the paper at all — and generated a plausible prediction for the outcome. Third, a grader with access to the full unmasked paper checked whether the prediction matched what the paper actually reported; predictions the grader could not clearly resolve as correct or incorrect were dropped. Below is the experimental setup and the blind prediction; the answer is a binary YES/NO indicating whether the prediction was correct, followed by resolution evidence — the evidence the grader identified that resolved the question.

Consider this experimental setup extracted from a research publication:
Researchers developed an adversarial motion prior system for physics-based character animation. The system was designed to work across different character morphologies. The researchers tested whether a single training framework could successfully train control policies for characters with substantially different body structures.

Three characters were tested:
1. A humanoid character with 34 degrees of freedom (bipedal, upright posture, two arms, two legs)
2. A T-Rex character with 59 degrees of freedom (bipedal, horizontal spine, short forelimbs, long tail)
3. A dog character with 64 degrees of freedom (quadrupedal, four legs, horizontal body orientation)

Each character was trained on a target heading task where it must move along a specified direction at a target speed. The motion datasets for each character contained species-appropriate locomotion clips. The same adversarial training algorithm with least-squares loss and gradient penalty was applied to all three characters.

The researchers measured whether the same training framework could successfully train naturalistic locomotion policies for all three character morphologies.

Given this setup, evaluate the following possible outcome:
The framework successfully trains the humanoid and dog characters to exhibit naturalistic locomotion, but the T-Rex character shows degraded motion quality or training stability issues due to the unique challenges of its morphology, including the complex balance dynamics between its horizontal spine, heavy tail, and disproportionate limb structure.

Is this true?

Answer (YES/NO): NO